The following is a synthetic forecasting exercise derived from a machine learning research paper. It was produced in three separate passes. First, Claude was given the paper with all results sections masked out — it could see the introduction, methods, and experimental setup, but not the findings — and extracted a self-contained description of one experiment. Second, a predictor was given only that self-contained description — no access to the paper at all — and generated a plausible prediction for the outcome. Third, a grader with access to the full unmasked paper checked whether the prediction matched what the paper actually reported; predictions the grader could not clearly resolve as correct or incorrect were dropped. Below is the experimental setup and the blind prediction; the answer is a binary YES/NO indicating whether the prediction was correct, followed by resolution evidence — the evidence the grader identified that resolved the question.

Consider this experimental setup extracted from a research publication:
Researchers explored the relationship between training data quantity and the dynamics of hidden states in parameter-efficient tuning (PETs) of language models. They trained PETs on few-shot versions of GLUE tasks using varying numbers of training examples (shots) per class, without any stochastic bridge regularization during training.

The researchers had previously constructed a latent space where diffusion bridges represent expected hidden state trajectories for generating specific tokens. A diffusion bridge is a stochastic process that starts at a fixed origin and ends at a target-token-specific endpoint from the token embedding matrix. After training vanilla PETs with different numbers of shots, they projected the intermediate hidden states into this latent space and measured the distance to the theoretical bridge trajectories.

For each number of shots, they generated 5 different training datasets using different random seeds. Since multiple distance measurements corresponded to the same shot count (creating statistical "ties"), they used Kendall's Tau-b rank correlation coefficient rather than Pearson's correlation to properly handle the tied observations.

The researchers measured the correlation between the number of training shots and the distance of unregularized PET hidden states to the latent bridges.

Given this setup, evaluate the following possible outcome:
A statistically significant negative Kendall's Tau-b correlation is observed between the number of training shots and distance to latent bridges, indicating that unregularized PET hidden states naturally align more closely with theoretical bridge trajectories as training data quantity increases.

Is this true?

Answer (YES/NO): YES